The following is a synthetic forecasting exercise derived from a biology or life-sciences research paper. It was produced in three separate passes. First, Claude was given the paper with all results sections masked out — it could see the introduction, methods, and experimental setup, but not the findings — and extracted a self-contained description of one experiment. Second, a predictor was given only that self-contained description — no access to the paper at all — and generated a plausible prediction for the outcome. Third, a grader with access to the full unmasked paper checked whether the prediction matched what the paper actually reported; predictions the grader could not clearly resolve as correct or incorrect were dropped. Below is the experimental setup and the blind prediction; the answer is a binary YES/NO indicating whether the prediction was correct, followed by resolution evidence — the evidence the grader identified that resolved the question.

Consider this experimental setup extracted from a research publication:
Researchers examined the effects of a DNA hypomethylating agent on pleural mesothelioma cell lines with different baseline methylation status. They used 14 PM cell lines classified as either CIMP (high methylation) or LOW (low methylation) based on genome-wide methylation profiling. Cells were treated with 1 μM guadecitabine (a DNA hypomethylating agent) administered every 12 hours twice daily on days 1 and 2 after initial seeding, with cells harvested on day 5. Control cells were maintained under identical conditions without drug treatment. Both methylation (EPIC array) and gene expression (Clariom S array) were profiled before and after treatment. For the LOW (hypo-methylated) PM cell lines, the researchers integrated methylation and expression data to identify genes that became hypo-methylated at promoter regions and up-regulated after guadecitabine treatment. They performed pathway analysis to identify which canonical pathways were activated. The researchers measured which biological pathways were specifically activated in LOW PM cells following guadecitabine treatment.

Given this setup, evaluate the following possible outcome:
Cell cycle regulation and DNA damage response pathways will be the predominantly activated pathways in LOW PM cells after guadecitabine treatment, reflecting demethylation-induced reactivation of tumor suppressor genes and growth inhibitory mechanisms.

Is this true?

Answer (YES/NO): NO